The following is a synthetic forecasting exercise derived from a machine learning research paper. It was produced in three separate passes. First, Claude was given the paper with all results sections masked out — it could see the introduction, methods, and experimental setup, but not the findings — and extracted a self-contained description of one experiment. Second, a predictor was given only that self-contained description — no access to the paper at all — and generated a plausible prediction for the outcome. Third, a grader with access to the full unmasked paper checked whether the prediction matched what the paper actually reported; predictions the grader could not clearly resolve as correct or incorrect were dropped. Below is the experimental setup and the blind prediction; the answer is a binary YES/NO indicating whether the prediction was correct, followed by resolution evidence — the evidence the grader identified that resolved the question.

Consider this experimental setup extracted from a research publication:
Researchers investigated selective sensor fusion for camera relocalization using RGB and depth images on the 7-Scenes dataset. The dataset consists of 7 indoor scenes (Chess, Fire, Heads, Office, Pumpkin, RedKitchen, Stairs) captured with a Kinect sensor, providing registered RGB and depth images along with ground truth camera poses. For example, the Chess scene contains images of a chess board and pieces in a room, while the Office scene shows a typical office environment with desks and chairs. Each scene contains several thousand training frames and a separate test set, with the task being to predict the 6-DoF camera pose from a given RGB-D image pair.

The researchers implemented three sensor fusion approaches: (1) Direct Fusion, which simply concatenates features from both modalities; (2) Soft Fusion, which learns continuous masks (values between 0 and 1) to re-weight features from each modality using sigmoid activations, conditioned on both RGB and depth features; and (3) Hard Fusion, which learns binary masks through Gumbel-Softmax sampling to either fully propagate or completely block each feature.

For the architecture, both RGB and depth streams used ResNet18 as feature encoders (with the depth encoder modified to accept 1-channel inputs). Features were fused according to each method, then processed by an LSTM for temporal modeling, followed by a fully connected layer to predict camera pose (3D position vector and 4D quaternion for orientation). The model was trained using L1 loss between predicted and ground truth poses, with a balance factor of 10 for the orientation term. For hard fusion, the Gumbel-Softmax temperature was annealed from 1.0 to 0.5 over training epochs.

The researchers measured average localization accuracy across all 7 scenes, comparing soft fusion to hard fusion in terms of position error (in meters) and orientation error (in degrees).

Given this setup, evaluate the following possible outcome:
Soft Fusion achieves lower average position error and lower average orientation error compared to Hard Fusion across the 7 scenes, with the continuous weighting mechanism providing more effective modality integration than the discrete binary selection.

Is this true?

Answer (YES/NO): NO